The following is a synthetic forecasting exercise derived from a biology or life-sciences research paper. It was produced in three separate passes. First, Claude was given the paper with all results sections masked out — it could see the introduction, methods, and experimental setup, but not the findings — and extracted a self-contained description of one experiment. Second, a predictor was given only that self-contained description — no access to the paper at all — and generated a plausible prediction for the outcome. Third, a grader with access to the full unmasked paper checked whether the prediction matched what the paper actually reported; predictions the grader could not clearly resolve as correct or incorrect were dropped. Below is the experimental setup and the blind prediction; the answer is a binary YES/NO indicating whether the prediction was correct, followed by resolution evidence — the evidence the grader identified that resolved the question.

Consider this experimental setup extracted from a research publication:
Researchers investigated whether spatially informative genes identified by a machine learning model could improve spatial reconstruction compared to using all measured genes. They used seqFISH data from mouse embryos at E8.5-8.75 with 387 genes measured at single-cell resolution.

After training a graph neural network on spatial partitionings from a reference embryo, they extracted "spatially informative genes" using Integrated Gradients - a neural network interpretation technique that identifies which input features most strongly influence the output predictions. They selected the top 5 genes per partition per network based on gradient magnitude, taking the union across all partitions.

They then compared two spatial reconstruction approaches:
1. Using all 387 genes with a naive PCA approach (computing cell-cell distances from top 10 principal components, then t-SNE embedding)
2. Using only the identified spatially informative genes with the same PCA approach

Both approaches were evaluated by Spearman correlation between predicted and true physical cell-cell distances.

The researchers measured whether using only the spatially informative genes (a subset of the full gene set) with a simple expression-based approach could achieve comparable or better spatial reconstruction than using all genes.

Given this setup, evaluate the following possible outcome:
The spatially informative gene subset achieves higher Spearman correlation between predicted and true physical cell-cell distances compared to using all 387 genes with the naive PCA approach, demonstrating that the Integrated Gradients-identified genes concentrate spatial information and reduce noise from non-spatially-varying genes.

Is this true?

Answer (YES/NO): YES